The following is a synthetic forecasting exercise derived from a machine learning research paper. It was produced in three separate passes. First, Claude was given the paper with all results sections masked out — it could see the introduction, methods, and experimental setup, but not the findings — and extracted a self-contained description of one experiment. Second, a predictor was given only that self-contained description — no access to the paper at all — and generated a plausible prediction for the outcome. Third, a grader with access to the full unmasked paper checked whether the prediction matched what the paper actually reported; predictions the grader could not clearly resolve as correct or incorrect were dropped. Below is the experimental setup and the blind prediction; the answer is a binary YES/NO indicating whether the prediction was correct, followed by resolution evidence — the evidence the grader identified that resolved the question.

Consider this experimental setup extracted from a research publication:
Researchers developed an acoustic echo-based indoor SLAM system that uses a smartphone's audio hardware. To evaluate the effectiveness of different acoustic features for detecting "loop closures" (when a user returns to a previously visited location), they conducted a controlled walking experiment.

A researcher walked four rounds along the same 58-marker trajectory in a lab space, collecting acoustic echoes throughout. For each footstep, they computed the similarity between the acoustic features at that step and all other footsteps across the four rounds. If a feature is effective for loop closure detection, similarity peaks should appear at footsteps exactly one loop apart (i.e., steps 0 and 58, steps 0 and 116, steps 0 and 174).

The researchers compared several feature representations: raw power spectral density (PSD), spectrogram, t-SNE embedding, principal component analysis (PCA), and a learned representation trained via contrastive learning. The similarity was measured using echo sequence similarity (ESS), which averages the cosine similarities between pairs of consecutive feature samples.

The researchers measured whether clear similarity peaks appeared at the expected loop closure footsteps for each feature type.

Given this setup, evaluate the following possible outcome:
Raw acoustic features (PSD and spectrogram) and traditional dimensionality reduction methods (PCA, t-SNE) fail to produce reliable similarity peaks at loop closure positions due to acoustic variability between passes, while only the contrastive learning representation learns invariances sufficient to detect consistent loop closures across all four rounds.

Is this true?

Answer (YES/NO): NO